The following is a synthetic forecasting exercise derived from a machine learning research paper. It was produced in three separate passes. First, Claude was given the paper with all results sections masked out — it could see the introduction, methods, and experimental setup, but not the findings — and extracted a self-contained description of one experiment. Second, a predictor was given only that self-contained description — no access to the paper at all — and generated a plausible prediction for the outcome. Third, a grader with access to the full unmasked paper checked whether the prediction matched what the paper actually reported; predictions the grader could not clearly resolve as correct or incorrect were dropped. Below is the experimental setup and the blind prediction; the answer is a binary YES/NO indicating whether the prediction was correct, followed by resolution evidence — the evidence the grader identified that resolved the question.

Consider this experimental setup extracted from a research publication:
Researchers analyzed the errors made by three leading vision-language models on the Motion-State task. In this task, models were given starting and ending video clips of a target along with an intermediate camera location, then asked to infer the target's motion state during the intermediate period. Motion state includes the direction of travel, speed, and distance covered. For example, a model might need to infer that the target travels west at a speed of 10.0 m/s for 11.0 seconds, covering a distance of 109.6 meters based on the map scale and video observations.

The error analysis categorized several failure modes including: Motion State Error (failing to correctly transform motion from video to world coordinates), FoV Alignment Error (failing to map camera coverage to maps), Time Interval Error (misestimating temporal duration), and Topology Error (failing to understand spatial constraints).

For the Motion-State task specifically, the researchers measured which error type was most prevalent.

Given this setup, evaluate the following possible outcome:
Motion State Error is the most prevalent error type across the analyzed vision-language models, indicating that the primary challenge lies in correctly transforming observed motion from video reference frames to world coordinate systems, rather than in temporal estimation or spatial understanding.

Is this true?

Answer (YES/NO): YES